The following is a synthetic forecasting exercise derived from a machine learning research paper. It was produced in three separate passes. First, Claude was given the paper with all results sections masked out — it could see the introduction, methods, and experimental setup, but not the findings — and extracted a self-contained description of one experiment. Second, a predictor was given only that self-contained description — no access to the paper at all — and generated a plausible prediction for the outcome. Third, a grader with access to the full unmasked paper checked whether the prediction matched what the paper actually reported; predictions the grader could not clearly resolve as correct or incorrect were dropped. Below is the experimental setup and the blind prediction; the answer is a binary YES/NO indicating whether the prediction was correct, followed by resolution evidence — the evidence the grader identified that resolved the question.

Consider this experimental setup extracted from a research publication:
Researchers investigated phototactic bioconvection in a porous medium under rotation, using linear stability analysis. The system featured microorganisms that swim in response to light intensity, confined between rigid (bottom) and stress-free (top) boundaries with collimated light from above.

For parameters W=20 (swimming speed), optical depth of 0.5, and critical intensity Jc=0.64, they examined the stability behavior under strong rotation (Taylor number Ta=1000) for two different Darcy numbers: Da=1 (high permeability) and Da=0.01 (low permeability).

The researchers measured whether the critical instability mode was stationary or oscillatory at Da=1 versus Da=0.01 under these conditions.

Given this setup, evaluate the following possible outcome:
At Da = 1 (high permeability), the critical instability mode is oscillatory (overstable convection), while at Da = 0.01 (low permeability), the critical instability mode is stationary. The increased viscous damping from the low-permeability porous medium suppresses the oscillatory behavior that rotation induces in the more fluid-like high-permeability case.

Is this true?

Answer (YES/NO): NO